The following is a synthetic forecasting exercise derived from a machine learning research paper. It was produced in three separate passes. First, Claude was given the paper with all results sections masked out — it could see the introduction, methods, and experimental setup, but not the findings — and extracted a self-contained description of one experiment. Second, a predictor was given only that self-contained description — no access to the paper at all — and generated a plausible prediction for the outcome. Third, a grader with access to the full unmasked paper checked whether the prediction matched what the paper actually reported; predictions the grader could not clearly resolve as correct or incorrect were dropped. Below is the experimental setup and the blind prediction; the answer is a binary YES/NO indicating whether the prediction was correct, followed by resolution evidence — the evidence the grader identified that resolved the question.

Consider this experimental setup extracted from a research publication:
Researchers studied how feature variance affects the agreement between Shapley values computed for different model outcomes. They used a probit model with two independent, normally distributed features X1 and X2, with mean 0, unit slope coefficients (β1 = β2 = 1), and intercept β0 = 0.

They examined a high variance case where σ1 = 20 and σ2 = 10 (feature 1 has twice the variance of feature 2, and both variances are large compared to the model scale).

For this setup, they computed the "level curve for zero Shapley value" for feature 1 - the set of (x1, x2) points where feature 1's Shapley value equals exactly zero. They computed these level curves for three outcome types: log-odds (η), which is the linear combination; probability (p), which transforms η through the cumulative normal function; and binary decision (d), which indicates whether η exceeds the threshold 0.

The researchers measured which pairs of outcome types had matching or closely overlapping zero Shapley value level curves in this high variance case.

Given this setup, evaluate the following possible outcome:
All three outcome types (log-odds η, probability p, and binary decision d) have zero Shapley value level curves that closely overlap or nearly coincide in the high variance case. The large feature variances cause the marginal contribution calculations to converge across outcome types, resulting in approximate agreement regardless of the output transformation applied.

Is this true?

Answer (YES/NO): NO